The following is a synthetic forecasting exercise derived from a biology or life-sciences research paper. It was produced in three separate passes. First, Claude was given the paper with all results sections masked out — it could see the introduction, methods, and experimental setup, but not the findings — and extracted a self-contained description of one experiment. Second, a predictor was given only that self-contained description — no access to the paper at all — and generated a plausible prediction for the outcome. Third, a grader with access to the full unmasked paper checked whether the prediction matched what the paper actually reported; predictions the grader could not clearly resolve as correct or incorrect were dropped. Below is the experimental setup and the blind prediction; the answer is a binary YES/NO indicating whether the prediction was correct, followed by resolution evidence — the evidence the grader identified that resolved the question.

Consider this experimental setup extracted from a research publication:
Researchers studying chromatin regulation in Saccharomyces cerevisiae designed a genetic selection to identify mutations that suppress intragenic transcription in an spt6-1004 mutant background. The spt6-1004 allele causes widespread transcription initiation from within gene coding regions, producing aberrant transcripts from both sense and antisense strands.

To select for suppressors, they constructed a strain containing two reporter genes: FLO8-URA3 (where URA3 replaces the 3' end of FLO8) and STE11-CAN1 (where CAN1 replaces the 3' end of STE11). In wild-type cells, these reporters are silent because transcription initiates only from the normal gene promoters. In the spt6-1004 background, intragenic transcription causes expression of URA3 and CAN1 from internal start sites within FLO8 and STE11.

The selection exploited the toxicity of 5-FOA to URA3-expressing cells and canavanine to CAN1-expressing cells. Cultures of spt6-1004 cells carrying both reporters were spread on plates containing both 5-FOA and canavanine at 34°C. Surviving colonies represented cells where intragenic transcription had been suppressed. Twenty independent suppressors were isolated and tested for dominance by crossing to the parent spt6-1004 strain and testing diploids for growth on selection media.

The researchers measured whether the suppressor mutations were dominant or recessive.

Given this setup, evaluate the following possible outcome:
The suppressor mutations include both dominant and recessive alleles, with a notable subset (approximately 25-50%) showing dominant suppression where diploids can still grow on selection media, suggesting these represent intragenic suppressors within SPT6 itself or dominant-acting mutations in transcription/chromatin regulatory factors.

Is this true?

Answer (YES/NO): NO